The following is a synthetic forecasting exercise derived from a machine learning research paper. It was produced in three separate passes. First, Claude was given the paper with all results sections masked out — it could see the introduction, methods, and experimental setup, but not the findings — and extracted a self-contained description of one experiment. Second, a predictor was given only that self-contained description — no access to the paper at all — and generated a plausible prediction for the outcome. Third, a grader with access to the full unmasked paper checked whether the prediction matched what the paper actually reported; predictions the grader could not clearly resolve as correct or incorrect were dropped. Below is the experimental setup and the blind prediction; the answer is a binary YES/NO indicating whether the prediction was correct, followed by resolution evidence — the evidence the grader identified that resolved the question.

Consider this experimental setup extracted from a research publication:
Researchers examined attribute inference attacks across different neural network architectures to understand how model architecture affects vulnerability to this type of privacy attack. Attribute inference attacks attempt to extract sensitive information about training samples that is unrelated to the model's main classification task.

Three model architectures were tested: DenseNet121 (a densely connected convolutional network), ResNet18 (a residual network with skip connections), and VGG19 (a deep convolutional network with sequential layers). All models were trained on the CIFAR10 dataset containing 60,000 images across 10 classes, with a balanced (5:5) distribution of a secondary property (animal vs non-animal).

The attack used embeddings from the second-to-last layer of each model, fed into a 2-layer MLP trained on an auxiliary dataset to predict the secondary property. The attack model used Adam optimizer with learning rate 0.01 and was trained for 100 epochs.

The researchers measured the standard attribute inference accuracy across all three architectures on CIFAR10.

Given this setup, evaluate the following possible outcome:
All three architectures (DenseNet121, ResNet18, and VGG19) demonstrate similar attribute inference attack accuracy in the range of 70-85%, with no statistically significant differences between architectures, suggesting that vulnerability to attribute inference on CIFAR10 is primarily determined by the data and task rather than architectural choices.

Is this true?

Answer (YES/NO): NO